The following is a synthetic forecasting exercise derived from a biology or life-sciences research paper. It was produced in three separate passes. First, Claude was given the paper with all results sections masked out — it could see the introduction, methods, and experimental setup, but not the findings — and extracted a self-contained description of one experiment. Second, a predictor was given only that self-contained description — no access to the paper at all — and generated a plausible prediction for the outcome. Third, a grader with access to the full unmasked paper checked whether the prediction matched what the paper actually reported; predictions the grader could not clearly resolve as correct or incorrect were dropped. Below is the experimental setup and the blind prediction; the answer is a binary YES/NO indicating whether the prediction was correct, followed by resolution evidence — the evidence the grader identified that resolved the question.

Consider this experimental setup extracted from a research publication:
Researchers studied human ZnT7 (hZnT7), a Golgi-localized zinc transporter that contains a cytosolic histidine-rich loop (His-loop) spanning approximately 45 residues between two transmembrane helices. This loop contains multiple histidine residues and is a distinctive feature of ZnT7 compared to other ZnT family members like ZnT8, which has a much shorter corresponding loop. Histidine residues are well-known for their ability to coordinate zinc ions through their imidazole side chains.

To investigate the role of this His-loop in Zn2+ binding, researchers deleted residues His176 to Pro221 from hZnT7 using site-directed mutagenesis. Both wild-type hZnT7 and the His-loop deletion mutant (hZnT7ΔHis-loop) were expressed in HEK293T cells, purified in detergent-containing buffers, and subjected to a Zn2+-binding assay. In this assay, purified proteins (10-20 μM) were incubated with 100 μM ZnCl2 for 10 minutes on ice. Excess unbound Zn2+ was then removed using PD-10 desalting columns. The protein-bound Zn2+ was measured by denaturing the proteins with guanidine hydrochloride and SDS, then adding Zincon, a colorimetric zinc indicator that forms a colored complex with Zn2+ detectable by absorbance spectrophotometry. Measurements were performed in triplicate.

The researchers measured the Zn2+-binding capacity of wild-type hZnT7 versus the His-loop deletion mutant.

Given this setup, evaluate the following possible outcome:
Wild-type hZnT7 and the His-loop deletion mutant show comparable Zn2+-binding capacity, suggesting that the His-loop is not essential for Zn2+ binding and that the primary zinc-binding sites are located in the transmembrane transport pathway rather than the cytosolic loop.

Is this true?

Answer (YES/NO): NO